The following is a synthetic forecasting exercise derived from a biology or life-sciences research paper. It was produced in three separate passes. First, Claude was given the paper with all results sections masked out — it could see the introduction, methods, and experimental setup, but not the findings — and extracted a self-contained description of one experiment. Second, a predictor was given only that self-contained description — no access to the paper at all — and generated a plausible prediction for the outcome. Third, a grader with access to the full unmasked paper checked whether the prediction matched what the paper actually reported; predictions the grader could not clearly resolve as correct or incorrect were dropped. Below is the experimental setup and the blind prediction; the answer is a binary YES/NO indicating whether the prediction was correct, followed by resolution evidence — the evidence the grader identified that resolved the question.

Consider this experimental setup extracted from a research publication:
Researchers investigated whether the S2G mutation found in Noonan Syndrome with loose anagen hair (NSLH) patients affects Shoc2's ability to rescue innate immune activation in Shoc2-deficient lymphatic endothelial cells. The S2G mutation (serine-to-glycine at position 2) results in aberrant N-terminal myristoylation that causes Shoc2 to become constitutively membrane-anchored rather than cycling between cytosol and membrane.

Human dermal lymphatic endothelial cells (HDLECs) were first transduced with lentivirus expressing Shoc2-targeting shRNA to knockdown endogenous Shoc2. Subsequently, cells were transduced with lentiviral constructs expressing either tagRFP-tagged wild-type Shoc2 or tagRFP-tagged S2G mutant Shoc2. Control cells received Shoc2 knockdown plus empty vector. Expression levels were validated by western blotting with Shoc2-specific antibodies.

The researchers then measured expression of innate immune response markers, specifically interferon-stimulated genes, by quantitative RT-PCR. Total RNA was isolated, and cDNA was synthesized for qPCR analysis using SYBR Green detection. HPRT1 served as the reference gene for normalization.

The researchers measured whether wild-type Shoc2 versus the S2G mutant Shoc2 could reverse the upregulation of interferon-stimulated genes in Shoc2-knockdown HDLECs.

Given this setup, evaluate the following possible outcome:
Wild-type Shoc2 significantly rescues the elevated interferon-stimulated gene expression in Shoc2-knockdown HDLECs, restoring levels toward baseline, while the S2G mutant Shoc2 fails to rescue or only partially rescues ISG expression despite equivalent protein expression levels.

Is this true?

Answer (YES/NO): YES